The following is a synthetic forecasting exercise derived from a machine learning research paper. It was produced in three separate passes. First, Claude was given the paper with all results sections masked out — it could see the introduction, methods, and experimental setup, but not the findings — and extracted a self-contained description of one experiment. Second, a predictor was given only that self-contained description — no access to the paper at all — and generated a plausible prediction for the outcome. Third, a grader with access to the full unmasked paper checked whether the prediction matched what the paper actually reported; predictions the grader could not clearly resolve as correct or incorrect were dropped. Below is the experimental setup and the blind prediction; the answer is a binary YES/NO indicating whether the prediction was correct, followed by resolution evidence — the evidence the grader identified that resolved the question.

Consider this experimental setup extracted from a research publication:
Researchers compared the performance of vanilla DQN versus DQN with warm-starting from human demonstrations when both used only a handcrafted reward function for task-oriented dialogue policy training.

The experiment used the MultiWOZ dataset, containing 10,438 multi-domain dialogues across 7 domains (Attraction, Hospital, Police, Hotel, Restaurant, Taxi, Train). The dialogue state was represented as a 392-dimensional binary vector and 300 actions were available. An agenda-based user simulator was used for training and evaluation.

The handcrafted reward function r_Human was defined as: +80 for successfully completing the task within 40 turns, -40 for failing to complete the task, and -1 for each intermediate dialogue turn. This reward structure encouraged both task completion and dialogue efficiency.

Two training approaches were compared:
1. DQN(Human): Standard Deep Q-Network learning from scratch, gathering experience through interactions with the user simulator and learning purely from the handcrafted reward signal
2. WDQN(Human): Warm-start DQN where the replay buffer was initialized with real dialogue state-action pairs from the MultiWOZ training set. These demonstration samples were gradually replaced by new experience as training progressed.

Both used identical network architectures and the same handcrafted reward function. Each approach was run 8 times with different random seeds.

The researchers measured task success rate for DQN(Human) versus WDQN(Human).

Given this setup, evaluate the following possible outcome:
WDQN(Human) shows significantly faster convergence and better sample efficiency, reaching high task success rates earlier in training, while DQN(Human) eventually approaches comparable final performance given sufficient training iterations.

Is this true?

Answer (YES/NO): YES